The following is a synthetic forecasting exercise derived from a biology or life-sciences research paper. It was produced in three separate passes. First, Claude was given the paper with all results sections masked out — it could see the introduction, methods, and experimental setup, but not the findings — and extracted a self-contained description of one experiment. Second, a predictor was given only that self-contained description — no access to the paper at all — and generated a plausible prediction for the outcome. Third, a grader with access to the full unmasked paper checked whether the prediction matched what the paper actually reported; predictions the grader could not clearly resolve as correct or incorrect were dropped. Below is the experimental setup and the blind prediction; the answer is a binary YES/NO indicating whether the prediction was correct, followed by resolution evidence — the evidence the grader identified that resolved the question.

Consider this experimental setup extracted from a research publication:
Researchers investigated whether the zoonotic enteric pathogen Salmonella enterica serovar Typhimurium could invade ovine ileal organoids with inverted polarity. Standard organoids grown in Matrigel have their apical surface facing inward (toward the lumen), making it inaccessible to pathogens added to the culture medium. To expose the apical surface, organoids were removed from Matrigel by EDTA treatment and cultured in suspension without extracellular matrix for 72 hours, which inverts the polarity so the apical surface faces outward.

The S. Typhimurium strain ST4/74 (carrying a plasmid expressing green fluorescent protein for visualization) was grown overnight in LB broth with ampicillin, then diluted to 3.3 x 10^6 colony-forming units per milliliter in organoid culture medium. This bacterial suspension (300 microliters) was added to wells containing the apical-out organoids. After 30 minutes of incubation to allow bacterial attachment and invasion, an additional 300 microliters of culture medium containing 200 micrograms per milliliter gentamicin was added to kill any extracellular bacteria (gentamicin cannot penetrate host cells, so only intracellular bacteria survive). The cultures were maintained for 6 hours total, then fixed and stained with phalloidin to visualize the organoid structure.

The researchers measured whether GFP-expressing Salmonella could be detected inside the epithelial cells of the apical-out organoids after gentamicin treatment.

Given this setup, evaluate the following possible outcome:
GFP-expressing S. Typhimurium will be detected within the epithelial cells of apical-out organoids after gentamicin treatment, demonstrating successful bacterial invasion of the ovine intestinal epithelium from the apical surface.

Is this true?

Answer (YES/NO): YES